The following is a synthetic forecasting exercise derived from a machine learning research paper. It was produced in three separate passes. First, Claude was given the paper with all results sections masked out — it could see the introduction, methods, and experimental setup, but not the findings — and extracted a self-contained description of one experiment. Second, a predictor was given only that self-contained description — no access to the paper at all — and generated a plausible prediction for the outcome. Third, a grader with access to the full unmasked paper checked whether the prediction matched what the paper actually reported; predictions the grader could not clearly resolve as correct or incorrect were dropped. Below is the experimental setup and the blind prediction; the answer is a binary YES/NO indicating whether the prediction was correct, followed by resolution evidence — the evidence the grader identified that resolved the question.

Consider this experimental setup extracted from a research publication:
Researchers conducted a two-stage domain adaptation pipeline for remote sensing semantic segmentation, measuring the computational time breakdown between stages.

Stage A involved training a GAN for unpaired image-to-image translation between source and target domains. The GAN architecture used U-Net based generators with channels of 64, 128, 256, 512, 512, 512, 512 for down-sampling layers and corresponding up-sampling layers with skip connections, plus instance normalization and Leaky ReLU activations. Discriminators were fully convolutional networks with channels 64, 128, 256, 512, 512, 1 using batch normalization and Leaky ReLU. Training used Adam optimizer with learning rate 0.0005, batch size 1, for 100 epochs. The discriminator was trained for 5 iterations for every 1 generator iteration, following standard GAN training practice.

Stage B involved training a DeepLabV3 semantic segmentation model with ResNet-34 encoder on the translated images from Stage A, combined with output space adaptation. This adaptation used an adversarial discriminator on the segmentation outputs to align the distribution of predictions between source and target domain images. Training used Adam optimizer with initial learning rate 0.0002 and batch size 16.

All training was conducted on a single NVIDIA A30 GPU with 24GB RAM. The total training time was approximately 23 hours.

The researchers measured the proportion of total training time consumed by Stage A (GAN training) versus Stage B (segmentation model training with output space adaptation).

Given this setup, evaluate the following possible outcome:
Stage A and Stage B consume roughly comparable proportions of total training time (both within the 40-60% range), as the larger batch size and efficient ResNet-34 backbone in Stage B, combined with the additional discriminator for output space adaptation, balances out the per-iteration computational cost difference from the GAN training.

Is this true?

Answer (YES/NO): NO